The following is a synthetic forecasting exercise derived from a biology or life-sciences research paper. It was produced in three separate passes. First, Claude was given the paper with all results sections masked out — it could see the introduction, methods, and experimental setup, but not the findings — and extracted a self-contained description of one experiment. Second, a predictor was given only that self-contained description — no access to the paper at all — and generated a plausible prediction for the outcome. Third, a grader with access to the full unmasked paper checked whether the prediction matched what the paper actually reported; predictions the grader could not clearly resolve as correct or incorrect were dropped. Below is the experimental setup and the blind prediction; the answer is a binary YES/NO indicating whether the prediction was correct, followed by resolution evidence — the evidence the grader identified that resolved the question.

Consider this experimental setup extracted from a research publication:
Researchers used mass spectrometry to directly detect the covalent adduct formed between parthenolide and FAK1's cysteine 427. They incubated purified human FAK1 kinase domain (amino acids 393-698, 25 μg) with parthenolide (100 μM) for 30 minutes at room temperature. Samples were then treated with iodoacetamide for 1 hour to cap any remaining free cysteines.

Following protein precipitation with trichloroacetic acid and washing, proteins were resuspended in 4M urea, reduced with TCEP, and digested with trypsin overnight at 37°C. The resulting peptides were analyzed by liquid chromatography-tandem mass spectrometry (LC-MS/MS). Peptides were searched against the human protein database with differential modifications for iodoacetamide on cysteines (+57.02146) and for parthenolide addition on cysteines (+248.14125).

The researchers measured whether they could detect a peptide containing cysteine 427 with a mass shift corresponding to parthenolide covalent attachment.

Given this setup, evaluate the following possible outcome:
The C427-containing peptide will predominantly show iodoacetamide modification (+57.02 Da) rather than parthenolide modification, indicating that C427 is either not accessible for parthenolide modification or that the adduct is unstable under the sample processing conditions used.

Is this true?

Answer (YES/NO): NO